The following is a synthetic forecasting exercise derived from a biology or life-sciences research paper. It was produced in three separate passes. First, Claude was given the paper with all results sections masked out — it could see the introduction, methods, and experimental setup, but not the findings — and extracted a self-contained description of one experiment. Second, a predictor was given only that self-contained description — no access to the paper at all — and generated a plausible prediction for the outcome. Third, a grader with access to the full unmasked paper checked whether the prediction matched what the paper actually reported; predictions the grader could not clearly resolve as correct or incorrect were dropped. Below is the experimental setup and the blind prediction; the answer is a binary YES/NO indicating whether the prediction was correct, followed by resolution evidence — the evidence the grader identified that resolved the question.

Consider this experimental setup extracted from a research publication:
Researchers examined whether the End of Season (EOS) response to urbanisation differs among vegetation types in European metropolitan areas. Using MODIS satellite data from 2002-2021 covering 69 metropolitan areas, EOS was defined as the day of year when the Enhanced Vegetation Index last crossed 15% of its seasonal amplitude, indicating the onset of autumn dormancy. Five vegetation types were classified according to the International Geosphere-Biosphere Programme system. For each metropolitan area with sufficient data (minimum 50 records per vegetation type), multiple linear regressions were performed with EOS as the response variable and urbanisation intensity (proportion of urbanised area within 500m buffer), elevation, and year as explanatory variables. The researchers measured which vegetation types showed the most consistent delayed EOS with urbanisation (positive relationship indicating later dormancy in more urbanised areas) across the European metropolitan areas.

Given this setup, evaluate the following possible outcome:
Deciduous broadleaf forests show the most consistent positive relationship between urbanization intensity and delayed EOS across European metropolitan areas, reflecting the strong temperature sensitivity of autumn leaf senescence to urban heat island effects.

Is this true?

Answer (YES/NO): NO